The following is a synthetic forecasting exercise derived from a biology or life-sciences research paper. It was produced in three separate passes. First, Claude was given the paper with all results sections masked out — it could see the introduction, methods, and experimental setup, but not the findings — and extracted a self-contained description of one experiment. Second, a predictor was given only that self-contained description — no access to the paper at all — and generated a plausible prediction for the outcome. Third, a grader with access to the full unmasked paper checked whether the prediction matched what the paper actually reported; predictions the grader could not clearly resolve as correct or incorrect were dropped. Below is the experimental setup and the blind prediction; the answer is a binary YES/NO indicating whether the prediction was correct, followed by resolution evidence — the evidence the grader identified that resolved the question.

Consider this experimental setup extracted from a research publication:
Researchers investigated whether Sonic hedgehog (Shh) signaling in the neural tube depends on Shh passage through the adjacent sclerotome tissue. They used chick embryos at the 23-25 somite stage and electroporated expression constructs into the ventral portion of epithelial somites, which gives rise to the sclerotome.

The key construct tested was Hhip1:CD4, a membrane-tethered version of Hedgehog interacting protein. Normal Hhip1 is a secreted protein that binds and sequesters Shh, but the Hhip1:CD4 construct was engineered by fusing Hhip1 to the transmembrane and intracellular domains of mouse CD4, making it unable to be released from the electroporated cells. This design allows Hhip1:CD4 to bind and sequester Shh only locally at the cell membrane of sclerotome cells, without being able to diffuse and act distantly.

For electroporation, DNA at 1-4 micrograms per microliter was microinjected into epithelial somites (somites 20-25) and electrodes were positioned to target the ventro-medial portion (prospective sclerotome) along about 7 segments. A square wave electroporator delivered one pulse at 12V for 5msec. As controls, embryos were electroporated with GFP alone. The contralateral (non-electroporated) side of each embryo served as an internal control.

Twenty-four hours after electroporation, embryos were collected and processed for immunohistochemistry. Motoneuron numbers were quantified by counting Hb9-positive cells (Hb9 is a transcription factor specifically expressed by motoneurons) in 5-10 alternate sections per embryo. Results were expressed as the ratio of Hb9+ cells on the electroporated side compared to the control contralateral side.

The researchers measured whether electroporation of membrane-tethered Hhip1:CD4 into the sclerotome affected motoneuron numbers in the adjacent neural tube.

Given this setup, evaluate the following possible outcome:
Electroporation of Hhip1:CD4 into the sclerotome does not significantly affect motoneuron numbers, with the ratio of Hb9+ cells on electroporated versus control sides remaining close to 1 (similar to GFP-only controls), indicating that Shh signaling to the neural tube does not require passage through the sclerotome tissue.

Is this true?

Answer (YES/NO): NO